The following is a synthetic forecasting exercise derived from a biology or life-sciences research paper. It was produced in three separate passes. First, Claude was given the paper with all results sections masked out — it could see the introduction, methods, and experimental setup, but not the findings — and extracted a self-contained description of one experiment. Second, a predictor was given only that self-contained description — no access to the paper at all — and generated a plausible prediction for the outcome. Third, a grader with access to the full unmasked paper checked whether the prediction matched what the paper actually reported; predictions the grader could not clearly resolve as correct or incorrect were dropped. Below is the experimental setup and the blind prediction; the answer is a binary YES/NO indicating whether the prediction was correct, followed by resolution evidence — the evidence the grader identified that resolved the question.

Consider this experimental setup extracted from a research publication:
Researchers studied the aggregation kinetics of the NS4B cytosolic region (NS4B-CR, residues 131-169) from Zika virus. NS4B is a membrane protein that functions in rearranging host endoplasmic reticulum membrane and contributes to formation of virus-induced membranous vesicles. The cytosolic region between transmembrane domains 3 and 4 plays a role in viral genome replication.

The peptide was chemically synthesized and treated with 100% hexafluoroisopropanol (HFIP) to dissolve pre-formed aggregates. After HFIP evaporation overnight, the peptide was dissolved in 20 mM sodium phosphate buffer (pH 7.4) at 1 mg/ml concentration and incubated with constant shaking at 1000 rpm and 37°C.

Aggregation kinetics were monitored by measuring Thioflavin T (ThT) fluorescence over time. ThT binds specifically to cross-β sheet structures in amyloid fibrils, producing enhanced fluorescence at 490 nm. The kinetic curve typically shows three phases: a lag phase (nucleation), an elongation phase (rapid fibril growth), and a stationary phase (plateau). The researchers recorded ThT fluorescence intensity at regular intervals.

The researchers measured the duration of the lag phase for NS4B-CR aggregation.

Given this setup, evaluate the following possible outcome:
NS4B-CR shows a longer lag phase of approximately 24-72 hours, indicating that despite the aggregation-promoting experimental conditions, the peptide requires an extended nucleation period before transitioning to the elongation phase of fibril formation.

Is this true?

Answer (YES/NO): NO